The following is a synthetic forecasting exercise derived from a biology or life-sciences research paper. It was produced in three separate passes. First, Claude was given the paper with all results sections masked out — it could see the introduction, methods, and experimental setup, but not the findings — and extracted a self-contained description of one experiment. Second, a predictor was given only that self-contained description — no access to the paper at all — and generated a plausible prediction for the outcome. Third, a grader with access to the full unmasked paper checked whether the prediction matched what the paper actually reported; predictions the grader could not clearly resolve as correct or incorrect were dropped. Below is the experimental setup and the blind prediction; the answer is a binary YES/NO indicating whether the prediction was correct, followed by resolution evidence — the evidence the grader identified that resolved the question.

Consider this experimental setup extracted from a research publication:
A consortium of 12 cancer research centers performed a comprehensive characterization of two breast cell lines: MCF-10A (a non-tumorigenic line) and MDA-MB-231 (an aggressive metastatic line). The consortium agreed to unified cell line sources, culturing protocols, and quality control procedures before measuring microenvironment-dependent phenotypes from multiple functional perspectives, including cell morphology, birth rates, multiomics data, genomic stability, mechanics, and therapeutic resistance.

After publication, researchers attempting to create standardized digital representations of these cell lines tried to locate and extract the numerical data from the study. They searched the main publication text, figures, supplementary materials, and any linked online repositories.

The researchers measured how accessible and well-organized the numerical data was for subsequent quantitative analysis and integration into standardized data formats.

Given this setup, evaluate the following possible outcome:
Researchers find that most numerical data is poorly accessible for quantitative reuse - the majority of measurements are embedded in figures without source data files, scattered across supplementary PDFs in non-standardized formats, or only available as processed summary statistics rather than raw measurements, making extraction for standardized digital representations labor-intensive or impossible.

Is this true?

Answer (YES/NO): YES